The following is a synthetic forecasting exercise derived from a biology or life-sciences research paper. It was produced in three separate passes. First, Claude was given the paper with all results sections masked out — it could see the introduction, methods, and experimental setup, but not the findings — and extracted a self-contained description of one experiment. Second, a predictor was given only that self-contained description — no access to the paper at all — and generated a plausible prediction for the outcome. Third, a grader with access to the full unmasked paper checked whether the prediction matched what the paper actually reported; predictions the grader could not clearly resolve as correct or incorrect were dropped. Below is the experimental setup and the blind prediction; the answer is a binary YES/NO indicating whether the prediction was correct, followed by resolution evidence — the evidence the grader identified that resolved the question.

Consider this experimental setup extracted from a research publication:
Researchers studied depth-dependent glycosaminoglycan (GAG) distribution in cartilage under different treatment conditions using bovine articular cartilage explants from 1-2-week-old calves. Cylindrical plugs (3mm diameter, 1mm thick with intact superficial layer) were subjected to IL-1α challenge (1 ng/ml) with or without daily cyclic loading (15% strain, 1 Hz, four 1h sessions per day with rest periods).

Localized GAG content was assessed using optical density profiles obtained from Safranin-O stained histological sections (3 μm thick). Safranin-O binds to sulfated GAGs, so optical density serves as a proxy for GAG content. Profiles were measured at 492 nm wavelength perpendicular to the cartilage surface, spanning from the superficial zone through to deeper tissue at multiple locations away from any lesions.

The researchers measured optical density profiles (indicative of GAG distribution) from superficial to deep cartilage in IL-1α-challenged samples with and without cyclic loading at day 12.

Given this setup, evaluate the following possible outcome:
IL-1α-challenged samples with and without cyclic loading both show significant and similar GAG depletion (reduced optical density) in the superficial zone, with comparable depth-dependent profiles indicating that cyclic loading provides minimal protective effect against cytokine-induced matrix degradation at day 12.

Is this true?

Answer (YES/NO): YES